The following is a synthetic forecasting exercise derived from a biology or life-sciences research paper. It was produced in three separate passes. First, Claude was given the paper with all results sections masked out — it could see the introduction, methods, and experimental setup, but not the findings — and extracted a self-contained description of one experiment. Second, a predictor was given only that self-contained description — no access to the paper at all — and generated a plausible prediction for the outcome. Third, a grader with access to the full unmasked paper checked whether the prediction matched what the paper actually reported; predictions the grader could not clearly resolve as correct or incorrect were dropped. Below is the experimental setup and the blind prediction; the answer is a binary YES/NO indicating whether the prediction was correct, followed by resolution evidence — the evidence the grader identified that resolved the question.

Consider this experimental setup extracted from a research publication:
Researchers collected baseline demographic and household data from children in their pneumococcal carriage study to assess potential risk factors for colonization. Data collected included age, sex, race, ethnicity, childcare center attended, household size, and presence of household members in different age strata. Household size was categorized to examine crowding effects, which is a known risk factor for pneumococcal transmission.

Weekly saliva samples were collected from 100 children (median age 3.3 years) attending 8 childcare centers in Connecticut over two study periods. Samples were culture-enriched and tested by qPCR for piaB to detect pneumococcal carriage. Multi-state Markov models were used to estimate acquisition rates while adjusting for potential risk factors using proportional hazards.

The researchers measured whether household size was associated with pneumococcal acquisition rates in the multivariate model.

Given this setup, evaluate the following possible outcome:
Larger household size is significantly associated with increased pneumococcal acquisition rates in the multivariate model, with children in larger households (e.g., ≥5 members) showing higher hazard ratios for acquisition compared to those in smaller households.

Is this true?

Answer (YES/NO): NO